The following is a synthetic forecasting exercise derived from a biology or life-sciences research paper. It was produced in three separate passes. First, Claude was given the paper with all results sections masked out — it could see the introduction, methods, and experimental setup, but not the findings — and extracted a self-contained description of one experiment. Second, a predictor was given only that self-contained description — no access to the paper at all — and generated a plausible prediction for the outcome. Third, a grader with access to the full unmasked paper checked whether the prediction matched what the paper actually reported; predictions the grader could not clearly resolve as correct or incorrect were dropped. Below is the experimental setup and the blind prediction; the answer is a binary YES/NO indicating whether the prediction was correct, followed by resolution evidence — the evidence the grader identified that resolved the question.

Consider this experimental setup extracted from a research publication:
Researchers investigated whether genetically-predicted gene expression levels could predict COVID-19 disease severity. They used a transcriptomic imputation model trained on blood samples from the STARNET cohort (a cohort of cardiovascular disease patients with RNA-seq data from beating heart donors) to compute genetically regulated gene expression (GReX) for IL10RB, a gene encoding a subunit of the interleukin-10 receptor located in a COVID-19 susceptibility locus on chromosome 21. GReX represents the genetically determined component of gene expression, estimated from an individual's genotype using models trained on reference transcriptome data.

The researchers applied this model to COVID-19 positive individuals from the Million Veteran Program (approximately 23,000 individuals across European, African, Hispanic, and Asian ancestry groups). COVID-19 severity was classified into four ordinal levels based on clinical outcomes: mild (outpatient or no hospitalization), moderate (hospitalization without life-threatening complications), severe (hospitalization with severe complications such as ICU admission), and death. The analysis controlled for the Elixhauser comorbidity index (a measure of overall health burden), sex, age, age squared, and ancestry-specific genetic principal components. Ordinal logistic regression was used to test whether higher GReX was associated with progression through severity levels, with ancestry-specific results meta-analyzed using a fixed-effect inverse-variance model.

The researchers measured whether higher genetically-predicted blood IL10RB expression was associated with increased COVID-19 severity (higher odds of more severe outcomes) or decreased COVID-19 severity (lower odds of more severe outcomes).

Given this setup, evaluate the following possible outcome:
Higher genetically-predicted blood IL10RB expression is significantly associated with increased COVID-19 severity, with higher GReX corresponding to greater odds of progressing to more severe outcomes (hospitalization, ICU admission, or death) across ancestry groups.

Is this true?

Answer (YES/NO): YES